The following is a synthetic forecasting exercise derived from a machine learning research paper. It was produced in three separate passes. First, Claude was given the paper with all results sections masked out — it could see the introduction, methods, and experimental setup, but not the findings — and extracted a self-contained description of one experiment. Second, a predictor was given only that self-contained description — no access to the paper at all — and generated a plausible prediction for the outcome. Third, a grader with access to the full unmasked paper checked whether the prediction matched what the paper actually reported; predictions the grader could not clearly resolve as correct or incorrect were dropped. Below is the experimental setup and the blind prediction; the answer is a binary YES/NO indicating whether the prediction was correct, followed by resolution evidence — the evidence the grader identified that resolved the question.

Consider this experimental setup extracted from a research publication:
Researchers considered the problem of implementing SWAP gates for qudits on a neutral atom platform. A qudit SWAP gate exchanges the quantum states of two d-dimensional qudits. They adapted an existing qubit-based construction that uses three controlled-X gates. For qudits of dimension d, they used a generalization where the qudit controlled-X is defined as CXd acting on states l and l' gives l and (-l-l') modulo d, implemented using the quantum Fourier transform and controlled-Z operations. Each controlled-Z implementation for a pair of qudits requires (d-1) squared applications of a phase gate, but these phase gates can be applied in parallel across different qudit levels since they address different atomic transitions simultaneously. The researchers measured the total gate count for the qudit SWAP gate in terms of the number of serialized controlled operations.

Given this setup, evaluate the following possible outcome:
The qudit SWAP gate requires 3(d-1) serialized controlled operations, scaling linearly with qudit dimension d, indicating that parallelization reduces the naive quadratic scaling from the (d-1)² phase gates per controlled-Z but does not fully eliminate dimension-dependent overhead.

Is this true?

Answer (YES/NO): YES